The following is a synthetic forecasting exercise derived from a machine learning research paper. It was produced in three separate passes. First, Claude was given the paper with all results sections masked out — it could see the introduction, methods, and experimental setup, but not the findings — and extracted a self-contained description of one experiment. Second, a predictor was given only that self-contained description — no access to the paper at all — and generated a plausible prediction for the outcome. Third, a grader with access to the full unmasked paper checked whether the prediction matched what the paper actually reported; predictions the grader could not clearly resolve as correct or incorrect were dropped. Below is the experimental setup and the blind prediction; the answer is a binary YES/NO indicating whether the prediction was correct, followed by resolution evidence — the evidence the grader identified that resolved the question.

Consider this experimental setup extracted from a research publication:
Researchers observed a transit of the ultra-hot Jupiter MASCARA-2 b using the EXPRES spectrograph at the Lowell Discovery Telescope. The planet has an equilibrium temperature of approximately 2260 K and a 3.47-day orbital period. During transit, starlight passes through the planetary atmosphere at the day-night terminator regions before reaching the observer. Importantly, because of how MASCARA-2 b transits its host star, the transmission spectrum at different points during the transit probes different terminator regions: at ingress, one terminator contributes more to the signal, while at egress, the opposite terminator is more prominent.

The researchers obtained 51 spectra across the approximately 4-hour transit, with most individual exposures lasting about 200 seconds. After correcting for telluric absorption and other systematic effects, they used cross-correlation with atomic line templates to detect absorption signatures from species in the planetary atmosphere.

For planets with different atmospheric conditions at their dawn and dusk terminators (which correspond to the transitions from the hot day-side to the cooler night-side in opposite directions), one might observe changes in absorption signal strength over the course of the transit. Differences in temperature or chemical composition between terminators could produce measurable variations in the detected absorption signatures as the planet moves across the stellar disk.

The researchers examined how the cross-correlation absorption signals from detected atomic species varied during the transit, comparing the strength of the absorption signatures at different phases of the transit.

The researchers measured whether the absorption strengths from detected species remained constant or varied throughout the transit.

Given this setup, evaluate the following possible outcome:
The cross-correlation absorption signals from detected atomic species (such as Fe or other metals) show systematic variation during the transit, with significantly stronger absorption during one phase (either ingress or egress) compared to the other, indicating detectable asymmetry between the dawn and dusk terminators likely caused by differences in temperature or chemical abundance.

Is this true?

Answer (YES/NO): NO